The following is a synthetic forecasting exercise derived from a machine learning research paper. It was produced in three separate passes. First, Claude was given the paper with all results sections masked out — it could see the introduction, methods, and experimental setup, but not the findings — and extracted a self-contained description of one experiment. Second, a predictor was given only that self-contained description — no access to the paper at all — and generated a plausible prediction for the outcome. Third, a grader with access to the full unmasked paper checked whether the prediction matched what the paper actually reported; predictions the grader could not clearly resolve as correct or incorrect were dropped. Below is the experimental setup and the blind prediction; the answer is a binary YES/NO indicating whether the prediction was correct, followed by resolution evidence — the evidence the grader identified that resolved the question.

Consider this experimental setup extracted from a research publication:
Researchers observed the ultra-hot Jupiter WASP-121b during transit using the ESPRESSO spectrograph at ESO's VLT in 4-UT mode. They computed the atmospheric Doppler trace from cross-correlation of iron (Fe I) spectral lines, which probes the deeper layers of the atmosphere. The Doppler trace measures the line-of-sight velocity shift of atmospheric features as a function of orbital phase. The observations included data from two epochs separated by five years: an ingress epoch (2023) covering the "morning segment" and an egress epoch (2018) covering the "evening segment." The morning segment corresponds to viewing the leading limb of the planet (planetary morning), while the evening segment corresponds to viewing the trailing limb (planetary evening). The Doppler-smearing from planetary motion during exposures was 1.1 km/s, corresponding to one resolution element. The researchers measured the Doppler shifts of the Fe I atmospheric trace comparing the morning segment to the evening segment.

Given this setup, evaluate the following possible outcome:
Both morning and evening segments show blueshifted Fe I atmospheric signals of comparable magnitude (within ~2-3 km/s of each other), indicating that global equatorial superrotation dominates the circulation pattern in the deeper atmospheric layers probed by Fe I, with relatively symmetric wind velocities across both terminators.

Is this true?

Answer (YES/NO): NO